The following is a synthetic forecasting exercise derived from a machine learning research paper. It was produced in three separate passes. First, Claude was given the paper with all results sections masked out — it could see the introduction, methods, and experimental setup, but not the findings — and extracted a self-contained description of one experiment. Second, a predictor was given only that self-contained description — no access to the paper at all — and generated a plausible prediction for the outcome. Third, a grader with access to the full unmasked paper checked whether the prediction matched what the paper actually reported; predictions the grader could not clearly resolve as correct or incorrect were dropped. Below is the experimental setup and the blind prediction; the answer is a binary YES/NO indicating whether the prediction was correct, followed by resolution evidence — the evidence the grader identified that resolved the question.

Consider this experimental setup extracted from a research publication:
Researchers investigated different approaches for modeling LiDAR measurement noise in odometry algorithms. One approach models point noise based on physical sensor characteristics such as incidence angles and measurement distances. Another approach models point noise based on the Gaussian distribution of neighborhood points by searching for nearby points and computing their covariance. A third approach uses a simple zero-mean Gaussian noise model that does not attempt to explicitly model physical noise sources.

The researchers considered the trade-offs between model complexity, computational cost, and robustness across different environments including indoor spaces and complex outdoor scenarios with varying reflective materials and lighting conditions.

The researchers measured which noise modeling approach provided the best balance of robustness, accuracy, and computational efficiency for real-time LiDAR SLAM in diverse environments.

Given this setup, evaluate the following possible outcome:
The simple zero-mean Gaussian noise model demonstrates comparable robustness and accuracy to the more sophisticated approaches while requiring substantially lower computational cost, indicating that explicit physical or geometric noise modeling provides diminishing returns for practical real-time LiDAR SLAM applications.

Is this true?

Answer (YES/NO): NO